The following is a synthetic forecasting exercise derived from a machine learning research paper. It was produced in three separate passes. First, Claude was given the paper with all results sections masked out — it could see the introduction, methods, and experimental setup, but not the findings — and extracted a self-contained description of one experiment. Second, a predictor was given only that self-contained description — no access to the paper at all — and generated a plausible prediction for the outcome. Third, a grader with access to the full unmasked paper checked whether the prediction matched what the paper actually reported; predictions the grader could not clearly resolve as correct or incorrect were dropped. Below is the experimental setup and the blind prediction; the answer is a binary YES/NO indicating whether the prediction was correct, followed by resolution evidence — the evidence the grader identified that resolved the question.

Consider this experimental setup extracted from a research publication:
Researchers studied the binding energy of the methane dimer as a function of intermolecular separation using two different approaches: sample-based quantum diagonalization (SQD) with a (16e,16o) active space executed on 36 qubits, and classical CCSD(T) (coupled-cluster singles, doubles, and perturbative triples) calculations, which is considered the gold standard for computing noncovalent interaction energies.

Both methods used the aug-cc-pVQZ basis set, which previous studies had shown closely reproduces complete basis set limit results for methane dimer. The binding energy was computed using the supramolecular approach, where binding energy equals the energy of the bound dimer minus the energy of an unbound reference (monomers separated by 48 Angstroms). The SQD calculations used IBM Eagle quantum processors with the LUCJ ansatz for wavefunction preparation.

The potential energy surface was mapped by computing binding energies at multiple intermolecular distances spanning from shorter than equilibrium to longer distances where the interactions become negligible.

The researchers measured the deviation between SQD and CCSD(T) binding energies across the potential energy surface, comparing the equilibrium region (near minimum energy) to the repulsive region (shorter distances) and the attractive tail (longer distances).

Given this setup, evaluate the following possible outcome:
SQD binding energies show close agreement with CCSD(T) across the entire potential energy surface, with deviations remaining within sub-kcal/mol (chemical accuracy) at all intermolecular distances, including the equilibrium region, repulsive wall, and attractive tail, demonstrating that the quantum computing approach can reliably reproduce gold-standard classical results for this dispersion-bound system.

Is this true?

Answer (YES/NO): NO